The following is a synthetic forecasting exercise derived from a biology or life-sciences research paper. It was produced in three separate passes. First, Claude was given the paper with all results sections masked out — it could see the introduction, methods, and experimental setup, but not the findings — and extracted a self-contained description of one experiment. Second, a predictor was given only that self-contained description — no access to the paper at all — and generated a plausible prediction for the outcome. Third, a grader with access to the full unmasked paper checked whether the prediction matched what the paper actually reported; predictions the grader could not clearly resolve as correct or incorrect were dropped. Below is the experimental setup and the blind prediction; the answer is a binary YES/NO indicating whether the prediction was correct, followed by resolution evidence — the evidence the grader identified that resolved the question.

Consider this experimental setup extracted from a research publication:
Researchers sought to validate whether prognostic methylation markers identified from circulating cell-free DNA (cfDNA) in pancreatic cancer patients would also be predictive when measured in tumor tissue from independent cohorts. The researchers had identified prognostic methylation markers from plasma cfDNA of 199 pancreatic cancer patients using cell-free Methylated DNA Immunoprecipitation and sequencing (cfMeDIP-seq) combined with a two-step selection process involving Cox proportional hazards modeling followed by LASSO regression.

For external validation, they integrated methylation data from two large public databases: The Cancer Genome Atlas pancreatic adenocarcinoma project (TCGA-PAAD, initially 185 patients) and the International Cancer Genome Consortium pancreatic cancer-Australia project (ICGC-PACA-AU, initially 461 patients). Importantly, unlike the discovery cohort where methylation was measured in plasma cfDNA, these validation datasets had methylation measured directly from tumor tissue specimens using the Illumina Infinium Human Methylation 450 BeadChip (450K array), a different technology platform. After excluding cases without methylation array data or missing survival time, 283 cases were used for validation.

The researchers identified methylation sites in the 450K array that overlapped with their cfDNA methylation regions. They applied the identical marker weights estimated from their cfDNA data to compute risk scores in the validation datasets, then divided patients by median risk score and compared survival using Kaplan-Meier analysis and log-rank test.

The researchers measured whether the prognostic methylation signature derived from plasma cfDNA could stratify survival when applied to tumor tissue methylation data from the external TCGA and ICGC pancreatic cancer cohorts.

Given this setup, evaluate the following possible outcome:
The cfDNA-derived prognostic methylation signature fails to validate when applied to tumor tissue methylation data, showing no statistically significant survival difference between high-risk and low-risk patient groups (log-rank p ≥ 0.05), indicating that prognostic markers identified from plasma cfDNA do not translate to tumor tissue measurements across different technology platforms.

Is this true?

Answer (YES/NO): NO